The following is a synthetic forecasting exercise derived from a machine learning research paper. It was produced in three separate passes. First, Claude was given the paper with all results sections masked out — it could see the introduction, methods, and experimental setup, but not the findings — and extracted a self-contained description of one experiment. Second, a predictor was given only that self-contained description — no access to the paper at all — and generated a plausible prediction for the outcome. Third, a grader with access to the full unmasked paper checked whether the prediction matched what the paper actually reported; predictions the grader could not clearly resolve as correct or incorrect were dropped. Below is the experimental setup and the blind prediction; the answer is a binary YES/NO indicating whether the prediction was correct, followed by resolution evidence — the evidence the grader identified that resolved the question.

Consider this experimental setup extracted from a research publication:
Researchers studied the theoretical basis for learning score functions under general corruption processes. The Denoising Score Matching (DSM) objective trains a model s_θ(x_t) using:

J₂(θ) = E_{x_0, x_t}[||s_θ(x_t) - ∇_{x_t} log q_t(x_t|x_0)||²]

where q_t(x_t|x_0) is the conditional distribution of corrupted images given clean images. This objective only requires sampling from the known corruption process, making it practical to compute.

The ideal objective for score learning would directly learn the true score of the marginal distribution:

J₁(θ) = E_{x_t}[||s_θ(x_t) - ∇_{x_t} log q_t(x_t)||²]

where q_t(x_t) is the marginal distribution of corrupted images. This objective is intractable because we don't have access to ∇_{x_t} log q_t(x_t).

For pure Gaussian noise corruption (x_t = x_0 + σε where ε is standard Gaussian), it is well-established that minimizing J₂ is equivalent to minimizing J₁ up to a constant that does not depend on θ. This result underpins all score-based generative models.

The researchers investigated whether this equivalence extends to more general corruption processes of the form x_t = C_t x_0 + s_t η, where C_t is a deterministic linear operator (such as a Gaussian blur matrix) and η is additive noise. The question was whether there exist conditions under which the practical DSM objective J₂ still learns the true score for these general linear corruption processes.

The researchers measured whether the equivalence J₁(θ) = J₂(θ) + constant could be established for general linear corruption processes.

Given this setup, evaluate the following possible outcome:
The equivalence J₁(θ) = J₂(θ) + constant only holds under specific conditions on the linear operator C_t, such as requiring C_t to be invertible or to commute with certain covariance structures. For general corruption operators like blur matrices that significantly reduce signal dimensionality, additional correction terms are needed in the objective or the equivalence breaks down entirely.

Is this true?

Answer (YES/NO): NO